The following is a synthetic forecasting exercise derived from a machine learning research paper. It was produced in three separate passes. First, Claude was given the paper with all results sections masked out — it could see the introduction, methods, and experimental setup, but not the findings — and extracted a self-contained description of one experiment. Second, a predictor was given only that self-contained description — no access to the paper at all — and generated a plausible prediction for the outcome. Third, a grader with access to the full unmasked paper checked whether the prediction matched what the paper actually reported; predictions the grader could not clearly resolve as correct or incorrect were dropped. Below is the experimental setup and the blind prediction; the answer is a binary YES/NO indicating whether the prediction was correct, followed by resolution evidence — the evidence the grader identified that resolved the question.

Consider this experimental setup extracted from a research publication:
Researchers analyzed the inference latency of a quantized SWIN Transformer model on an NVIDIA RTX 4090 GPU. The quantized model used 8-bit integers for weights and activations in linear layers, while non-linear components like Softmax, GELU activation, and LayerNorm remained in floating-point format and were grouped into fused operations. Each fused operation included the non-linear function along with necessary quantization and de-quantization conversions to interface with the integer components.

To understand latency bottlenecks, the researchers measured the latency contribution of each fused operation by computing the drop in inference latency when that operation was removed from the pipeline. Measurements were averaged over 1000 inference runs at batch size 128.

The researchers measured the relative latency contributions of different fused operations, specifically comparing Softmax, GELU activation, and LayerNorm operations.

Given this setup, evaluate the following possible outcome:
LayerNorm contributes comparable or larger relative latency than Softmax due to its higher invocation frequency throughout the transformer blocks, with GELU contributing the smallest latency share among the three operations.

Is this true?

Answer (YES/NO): NO